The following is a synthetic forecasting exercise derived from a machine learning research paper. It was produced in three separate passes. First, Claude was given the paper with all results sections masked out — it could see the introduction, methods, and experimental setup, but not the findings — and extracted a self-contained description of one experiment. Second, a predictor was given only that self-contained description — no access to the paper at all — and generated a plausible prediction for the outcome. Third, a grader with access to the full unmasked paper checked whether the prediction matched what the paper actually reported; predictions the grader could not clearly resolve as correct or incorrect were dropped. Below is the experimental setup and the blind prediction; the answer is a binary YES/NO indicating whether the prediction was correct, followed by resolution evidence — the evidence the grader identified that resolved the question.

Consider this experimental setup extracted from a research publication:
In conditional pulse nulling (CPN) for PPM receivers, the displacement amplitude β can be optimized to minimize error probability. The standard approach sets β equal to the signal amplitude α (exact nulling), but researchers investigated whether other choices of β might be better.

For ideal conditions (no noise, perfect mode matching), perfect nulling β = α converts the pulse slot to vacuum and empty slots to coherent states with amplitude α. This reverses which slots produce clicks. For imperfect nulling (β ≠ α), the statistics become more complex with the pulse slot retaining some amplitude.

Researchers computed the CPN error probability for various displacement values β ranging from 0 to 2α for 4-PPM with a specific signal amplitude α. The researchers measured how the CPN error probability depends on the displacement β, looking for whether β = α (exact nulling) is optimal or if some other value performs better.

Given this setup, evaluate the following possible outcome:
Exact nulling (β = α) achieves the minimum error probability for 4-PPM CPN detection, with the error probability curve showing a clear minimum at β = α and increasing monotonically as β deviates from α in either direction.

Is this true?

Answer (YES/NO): NO